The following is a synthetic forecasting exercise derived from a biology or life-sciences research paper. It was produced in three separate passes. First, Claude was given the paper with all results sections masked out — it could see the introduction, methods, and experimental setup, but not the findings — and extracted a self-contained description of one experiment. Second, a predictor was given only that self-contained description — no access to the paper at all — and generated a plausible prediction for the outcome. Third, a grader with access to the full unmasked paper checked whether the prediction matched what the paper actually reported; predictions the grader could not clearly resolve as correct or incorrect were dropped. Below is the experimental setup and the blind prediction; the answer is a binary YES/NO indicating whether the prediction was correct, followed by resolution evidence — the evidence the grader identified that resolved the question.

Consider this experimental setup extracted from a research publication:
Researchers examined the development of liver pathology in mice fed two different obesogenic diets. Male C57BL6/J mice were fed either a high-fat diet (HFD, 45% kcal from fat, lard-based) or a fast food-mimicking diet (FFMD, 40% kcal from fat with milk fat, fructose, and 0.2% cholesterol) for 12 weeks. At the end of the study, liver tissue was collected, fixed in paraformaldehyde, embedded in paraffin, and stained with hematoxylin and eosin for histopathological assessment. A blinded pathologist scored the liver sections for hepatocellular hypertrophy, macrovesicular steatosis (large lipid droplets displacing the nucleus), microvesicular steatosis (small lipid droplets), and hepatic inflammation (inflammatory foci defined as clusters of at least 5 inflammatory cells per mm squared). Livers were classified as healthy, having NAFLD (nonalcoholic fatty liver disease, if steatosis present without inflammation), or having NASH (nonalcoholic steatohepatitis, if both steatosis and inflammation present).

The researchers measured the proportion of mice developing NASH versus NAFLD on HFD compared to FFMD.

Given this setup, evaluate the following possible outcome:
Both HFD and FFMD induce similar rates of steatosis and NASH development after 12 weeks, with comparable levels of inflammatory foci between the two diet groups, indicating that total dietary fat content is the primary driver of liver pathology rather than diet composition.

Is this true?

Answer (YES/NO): NO